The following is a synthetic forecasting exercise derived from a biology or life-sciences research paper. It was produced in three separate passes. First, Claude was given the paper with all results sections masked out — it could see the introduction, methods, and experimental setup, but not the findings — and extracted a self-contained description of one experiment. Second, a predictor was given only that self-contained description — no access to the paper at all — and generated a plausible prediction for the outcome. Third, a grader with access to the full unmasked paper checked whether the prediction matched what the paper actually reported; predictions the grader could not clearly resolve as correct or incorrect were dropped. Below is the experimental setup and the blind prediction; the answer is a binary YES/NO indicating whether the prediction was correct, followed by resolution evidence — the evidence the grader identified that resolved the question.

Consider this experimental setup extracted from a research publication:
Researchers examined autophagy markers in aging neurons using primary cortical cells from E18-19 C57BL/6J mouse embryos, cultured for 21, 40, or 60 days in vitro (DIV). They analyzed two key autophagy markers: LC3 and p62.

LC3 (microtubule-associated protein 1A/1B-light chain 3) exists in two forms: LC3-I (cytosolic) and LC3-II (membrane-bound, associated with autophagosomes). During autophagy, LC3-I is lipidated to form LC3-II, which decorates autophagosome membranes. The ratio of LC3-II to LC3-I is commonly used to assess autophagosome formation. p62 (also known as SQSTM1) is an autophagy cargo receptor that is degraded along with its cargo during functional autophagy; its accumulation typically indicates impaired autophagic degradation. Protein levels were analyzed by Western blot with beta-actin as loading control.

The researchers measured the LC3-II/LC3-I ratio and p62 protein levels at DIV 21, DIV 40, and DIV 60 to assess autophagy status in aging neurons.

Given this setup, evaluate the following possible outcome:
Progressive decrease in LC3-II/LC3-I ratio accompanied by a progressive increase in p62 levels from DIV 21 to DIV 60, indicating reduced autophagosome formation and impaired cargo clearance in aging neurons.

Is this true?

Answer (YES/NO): NO